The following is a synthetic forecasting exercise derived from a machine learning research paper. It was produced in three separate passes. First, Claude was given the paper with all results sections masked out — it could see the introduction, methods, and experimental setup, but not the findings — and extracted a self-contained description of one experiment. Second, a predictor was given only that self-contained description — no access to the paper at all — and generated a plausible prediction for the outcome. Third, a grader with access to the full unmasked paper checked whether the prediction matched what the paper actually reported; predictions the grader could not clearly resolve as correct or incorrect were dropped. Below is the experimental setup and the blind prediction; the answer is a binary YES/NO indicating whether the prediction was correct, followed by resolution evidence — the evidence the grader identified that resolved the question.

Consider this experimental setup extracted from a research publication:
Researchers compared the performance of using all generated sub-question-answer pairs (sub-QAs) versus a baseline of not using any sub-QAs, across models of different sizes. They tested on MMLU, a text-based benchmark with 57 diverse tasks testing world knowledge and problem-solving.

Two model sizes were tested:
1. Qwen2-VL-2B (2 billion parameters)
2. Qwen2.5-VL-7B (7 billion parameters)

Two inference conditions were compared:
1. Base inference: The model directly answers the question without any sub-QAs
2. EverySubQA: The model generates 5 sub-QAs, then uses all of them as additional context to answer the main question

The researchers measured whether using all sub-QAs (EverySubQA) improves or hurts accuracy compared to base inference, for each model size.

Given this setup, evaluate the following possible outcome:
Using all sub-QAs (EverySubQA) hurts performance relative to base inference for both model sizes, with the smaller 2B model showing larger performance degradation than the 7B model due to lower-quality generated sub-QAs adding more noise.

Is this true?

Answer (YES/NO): NO